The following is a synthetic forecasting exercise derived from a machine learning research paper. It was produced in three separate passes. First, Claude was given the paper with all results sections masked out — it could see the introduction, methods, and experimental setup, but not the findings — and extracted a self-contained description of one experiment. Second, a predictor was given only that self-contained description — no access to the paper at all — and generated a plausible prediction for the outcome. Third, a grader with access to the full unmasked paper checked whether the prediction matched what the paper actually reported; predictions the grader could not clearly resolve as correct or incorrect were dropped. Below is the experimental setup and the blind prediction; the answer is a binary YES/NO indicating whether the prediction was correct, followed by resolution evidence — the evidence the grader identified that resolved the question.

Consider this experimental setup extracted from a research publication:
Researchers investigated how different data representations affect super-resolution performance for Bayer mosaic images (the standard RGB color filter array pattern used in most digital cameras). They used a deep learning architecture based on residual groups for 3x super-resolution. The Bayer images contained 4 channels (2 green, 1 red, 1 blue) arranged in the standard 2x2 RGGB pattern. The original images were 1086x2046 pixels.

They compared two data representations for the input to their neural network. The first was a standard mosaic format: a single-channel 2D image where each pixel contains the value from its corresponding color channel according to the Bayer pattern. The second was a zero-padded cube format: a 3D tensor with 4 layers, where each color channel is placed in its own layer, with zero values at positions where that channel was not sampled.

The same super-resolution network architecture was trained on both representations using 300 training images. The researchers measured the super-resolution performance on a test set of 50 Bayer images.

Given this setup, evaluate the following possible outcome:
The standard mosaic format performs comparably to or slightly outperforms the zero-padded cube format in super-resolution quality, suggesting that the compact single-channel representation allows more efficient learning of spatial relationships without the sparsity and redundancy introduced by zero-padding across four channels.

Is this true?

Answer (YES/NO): YES